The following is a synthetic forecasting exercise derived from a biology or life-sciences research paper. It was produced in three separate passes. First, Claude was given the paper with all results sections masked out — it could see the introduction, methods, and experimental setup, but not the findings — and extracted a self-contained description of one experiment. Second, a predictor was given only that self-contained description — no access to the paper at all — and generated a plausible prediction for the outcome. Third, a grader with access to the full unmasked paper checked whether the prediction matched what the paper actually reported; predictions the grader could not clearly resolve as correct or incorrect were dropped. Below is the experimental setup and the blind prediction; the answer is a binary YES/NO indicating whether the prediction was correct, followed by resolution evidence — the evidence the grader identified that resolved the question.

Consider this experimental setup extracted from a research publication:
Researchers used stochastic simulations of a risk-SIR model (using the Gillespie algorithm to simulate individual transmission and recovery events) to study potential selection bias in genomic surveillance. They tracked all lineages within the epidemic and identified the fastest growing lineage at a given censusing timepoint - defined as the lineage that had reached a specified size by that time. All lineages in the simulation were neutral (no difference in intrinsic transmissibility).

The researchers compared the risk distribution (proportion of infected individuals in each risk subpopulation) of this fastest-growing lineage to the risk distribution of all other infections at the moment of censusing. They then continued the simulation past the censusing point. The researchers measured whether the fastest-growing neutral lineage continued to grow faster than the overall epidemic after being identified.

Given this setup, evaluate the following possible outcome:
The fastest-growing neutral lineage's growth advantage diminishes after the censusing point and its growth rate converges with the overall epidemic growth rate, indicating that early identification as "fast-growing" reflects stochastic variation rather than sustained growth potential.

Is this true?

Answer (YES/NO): NO